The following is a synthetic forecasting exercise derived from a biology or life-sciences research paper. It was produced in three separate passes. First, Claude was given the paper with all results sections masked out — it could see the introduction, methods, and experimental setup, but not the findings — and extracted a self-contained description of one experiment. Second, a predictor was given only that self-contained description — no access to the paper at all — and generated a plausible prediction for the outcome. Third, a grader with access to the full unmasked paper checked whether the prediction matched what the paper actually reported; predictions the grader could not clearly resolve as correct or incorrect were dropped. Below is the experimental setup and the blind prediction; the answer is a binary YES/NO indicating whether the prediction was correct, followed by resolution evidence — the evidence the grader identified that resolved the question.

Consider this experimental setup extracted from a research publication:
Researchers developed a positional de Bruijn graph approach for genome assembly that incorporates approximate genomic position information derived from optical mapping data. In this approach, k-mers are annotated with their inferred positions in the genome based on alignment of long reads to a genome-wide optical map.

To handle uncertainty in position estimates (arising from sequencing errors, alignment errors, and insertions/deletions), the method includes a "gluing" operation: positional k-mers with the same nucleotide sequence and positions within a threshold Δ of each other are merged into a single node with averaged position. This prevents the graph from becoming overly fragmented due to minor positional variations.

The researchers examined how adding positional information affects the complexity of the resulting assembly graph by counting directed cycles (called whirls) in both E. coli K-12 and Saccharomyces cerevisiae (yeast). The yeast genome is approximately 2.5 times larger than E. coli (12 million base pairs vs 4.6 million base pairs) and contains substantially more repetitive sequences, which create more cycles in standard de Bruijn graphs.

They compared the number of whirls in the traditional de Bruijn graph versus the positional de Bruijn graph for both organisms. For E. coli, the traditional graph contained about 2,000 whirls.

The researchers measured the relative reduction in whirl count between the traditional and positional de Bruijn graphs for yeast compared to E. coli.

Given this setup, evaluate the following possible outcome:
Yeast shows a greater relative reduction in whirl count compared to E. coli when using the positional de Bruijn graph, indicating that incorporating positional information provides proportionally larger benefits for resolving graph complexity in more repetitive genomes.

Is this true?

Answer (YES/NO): NO